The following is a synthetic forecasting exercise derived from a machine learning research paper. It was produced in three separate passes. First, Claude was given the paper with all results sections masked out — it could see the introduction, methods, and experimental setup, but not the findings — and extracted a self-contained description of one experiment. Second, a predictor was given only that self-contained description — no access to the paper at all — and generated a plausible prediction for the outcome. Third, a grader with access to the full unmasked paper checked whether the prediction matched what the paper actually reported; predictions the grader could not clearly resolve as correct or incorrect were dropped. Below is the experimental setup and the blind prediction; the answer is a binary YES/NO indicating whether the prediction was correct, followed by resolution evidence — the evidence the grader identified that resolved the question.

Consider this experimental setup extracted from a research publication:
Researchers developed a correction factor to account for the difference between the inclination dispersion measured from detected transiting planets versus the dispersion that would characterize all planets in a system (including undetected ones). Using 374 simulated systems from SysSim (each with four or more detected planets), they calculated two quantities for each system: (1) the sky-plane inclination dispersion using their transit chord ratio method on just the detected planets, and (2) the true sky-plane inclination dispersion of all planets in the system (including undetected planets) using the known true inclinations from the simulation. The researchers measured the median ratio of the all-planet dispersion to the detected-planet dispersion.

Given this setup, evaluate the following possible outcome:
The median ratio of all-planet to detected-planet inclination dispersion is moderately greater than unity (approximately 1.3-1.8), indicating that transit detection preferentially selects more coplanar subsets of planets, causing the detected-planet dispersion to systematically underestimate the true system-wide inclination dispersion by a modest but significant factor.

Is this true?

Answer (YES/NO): NO